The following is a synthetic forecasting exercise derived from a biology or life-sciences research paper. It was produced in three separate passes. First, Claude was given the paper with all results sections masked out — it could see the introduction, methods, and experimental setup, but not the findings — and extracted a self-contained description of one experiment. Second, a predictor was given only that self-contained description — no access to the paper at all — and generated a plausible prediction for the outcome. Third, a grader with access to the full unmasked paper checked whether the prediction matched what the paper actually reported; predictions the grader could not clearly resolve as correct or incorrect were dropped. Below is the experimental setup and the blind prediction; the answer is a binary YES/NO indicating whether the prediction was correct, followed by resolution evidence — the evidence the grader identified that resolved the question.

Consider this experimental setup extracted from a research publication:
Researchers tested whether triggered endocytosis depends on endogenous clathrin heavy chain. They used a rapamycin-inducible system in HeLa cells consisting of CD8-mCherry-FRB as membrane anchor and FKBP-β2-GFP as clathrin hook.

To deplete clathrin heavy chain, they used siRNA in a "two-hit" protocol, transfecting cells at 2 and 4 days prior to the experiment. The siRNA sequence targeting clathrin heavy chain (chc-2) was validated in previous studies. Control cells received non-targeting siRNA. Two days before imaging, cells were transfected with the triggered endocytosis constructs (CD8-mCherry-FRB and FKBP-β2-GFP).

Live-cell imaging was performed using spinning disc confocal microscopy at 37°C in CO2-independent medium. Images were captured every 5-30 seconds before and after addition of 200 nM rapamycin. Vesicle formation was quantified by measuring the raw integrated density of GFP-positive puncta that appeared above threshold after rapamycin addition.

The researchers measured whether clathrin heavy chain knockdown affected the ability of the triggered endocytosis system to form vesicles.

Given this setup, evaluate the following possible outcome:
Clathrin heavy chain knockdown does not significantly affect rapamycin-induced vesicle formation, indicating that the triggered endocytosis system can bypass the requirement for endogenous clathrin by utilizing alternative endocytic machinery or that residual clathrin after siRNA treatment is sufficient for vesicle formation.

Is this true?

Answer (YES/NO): NO